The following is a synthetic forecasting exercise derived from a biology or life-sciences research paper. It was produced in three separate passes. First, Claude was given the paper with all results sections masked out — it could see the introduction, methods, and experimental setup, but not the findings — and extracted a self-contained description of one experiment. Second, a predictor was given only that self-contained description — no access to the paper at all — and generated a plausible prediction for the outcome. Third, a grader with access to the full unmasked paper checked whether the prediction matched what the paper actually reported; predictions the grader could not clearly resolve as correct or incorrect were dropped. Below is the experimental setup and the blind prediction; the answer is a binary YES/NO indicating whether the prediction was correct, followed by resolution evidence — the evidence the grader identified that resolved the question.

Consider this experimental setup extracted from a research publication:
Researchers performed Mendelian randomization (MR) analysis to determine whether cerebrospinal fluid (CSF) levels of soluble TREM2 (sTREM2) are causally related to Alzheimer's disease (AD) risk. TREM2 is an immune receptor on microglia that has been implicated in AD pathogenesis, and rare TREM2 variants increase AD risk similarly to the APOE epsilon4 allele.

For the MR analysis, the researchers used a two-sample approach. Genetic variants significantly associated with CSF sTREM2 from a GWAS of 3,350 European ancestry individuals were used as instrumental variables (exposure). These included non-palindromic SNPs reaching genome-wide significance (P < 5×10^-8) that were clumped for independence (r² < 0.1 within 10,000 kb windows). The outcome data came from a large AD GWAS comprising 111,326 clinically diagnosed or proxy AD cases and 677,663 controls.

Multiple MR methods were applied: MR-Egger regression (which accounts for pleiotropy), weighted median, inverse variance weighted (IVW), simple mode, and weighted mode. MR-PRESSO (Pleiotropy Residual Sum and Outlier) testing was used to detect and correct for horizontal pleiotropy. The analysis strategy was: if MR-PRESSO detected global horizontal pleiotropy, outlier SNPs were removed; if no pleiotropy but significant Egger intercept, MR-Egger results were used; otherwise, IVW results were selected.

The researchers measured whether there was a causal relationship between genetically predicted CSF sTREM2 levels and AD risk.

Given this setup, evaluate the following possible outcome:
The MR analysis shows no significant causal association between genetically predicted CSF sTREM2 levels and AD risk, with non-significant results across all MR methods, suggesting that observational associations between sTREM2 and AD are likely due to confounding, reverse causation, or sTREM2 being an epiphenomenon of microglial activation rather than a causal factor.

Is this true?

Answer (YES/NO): NO